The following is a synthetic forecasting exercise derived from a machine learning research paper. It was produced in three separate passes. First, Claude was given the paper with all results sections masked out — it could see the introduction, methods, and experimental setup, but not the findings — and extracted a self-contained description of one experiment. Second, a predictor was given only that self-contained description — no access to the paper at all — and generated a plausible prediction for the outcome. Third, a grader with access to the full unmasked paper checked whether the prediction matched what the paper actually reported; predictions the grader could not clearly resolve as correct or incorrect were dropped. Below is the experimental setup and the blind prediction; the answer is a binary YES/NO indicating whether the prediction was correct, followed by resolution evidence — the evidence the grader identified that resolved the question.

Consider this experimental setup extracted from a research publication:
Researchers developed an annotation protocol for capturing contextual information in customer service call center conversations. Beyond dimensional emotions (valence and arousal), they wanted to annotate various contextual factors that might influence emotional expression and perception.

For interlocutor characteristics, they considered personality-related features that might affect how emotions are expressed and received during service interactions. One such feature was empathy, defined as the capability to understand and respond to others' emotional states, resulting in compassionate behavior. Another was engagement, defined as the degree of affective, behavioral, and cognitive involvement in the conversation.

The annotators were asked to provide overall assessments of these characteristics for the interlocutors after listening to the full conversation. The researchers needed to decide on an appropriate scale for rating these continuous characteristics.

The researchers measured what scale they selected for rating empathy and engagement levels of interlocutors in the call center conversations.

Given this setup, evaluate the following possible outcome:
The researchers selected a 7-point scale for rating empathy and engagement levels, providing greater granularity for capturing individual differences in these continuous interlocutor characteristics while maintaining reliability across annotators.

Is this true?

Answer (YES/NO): NO